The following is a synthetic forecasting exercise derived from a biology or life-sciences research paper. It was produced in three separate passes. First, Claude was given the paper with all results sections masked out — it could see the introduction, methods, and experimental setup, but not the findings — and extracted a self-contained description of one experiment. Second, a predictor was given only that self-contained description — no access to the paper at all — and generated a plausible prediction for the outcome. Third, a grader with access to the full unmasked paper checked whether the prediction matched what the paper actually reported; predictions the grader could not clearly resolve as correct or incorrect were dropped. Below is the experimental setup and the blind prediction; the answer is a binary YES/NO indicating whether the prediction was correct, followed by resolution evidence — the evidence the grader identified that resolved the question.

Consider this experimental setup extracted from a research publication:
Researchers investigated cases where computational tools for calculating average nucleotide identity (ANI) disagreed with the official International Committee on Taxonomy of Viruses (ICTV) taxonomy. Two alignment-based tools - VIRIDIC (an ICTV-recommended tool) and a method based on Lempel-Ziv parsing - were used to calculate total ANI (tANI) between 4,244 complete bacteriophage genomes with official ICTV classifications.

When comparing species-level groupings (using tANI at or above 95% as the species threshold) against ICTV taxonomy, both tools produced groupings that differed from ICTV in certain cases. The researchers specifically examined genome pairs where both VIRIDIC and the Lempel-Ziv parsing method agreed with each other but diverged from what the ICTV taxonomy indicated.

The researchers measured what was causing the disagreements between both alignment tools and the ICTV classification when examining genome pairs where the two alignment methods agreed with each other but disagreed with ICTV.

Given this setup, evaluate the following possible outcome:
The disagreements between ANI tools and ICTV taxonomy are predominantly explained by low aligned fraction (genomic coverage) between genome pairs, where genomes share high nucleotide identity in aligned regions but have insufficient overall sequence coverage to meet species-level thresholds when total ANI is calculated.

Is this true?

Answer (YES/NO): NO